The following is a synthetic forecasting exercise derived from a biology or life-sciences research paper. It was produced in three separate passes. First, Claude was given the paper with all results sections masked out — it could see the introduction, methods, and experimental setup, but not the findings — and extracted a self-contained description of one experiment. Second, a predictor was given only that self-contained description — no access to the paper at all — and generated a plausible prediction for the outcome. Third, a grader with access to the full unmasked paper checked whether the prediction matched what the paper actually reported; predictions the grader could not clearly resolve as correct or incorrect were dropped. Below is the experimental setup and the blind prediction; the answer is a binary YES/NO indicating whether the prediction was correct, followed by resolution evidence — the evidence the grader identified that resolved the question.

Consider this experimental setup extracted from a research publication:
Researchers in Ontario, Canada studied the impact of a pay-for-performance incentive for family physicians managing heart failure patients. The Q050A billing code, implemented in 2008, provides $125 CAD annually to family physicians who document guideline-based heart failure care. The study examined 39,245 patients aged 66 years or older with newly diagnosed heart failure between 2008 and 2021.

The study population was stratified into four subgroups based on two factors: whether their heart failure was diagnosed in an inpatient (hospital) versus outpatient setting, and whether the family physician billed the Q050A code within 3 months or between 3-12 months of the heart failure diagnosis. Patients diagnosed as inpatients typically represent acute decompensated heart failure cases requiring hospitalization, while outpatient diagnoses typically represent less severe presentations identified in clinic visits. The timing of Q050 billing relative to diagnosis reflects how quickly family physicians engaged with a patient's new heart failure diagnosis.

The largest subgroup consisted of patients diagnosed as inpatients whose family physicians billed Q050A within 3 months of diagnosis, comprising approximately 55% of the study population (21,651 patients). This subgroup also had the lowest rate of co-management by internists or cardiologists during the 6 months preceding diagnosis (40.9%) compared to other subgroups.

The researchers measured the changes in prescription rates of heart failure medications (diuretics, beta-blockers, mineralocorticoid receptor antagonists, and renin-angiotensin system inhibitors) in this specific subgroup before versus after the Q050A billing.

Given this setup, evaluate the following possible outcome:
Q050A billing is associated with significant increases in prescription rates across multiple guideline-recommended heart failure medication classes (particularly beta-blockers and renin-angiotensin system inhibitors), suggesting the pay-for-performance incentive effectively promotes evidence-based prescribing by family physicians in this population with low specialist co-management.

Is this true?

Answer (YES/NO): NO